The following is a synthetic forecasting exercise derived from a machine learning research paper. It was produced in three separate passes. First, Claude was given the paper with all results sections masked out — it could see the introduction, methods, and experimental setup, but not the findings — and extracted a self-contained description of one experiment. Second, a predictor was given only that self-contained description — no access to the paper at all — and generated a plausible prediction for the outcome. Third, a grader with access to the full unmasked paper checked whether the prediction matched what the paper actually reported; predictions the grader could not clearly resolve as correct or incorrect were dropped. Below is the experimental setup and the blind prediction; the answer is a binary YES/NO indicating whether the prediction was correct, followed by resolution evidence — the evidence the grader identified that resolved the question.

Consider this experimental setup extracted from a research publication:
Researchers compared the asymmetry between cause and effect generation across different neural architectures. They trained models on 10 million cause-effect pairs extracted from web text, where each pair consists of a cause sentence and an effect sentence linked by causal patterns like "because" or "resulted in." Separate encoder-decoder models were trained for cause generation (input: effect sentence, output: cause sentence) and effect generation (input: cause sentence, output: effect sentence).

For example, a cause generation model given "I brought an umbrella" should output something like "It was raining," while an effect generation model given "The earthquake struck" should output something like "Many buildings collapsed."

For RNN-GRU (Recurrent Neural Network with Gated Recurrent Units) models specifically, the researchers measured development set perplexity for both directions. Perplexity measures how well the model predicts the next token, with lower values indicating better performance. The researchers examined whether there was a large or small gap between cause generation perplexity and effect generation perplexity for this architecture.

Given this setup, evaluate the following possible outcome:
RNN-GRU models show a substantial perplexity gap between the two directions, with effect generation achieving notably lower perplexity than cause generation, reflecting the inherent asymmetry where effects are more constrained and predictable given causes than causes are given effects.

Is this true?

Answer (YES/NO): YES